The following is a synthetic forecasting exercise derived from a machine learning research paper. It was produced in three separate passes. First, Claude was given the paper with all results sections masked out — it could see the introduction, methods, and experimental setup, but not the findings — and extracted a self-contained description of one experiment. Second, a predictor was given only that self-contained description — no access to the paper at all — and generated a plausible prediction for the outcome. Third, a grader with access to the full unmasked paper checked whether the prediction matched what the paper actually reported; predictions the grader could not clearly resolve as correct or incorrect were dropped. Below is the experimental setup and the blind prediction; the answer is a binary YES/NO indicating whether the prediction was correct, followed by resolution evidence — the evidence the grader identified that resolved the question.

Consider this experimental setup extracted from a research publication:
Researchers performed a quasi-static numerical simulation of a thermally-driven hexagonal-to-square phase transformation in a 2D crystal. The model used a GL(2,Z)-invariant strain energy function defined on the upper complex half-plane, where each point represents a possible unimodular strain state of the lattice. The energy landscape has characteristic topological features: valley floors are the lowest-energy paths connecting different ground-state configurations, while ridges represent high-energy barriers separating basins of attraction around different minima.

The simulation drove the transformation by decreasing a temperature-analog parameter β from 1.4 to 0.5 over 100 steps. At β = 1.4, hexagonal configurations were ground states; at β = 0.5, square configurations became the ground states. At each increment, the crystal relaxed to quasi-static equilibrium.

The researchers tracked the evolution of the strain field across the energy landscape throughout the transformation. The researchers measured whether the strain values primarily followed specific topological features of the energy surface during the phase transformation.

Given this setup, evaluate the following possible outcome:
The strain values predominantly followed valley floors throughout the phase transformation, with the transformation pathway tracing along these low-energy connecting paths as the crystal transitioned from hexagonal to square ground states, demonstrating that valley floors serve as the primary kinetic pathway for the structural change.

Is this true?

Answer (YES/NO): YES